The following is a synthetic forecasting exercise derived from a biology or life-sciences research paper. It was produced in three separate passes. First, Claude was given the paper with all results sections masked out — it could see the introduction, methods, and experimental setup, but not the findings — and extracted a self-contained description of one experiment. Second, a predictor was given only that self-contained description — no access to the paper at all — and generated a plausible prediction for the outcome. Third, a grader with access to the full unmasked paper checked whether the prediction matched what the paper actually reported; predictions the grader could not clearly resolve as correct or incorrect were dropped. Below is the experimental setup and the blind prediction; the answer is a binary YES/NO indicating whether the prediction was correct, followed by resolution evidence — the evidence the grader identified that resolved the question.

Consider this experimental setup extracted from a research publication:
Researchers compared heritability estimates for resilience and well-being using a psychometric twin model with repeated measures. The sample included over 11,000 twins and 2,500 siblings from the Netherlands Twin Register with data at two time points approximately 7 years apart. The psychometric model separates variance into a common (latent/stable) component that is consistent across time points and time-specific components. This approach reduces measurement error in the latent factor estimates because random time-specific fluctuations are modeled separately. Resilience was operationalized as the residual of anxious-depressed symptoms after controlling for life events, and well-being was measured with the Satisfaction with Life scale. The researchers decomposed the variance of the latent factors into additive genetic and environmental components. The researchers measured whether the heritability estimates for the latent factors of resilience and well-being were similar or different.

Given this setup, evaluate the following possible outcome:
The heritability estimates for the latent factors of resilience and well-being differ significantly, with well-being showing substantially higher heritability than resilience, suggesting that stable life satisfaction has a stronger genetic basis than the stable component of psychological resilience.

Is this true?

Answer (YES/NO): NO